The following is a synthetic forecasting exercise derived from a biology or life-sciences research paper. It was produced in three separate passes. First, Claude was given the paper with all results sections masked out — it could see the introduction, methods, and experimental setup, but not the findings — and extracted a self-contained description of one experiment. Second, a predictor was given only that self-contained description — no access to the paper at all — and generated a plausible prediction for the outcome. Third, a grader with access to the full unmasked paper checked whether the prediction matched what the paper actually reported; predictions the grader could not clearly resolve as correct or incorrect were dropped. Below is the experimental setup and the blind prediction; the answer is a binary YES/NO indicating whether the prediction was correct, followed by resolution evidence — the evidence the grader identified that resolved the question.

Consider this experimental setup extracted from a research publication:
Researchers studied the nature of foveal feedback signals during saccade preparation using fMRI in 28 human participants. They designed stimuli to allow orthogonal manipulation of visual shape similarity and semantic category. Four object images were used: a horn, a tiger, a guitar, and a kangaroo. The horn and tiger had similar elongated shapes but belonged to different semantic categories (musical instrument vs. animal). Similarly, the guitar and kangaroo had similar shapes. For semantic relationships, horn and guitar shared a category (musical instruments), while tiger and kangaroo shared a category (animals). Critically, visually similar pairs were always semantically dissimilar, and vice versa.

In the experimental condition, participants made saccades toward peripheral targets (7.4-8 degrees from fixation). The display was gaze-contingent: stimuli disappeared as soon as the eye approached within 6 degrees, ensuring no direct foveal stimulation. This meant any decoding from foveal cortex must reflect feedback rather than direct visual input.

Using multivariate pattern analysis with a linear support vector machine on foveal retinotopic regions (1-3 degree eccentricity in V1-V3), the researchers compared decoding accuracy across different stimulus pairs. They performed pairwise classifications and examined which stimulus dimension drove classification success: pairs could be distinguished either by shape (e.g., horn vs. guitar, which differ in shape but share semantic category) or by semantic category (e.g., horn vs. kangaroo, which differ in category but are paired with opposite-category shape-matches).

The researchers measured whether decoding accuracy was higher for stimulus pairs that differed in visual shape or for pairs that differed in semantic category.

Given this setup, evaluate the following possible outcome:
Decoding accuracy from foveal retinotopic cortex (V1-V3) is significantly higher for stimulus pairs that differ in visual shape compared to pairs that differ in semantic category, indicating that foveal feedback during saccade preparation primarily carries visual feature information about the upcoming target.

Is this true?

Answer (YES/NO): YES